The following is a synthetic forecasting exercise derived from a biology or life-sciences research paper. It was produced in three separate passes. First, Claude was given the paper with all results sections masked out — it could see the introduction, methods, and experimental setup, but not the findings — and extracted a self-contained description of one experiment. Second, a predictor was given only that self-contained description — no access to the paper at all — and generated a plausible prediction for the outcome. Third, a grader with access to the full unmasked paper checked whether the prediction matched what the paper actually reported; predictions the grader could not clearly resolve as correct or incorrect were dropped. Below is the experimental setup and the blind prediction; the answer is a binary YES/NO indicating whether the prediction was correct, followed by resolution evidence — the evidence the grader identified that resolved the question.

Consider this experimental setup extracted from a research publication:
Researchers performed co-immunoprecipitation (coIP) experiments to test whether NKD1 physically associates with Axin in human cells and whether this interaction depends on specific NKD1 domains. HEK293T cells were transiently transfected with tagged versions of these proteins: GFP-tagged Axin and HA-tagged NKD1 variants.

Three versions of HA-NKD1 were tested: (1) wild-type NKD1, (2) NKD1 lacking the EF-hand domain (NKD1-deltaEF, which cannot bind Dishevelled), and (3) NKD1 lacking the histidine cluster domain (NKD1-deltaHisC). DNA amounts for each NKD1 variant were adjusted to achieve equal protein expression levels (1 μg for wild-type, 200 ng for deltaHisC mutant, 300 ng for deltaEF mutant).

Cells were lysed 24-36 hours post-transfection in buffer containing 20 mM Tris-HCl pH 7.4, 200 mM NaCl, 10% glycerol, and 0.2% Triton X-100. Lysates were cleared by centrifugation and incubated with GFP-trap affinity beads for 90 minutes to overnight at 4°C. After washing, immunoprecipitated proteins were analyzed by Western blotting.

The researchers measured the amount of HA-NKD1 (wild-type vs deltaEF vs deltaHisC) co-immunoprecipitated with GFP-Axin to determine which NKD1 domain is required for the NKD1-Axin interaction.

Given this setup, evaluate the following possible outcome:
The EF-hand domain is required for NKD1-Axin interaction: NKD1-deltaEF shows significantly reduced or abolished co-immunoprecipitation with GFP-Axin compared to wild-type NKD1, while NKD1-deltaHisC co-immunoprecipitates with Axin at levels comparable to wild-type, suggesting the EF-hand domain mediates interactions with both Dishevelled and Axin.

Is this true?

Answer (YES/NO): NO